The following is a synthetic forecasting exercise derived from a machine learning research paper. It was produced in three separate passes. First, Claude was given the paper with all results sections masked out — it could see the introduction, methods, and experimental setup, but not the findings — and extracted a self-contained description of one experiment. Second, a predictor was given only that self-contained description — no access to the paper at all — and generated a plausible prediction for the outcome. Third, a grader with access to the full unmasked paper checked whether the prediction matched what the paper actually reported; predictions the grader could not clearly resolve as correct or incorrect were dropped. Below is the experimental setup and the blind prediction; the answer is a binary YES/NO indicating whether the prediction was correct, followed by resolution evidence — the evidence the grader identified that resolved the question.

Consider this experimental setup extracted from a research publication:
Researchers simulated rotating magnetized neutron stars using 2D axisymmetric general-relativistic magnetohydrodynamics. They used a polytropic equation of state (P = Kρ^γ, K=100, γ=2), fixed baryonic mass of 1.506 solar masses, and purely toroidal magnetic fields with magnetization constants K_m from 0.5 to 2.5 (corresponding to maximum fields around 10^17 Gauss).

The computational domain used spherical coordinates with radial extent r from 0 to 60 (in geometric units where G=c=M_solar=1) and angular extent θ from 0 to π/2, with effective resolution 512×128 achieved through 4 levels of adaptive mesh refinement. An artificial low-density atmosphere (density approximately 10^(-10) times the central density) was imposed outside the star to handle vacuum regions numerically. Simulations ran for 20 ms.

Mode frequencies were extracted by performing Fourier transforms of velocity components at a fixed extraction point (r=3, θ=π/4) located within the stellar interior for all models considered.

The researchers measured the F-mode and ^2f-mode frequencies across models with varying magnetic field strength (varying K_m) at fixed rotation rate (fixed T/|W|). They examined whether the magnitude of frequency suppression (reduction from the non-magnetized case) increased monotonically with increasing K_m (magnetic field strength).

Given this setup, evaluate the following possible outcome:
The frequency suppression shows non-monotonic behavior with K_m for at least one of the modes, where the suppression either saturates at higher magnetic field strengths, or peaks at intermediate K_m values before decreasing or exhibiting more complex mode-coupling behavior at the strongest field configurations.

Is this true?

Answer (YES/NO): NO